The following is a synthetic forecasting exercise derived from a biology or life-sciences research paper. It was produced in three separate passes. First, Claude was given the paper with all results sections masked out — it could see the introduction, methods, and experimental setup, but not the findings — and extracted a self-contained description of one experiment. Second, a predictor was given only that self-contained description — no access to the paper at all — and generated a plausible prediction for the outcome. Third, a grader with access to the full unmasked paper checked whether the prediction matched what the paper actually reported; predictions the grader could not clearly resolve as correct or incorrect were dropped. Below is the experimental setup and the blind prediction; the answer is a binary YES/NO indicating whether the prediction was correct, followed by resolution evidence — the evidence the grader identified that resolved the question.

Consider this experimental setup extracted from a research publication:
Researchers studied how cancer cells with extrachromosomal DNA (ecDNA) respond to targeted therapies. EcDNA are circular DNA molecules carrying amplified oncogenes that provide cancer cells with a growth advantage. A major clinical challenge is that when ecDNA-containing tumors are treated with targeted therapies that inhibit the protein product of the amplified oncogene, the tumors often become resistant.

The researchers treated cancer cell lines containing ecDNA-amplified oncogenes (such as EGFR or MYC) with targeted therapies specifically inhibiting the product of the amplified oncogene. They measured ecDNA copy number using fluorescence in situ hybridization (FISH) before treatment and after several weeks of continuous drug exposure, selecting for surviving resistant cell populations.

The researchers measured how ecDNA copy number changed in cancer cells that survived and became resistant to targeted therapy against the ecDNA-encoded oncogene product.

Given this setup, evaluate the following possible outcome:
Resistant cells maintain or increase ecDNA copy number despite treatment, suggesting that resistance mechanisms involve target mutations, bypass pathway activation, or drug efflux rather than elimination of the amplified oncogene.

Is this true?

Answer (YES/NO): NO